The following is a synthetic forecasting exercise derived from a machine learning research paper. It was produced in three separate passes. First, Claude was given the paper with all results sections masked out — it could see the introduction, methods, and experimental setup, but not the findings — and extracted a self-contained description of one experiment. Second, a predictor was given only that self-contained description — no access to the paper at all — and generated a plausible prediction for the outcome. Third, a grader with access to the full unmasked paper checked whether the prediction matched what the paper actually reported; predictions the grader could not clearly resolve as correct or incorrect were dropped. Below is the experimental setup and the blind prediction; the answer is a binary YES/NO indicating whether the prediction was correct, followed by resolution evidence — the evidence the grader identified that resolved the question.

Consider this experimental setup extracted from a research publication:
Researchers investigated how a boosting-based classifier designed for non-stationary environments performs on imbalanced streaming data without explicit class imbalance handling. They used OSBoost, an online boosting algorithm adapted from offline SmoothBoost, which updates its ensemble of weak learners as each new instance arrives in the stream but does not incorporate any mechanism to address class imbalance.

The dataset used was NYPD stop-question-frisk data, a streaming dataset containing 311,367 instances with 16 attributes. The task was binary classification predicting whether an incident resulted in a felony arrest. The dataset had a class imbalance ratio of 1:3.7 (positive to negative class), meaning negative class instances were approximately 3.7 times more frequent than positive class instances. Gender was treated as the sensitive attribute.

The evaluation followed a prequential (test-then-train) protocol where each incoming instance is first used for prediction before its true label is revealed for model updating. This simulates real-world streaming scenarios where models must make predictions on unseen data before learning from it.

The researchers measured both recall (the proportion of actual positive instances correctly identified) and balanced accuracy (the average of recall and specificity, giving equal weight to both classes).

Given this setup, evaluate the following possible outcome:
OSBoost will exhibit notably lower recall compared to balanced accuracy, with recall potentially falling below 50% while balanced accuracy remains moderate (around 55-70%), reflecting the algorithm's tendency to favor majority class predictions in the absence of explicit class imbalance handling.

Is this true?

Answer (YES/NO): NO